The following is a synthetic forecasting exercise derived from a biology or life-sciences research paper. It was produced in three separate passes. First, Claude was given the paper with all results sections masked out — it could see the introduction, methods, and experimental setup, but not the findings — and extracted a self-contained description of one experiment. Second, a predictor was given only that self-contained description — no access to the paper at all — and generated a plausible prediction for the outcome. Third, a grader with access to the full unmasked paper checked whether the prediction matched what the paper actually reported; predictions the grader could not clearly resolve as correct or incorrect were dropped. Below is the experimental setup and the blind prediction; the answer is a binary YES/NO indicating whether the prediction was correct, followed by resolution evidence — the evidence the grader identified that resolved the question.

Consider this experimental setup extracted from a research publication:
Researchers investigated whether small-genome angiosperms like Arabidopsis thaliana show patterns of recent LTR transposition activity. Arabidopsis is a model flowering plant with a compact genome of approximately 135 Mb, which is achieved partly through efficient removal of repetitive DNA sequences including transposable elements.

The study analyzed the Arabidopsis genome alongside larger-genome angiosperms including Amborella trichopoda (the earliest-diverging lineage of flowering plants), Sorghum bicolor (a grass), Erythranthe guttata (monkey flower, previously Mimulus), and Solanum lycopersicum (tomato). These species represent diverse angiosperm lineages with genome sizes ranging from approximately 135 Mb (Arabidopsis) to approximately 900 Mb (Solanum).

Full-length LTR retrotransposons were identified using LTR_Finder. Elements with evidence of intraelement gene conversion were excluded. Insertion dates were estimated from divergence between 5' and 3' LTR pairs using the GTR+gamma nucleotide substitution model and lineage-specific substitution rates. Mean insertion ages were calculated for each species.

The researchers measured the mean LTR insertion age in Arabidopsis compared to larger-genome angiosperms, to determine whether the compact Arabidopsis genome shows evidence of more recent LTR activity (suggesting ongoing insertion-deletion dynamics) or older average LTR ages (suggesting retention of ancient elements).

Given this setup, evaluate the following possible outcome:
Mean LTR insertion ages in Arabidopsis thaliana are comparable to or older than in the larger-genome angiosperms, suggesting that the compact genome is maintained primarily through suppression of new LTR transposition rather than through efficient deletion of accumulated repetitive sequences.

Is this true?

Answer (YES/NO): NO